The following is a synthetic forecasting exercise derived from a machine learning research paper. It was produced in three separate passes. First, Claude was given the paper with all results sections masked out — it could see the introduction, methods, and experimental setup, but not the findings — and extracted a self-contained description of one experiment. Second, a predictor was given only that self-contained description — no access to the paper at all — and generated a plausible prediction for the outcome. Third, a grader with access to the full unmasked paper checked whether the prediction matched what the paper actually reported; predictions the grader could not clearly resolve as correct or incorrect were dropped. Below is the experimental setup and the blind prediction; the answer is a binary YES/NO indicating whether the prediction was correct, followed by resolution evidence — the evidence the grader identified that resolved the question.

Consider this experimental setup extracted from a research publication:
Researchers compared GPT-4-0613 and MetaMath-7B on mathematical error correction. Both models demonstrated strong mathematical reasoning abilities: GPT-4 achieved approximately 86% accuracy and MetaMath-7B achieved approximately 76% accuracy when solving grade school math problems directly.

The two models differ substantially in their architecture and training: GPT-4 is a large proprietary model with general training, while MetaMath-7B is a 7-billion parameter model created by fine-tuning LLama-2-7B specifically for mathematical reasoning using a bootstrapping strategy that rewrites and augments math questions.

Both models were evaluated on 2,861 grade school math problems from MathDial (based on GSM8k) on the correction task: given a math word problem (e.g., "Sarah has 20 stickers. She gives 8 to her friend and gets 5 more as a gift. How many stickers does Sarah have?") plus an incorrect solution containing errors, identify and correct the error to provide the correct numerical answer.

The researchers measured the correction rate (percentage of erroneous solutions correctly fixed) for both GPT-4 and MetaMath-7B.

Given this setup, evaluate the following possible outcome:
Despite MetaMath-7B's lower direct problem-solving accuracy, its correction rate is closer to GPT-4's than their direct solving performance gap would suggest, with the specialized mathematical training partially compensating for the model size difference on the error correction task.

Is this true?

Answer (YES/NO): NO